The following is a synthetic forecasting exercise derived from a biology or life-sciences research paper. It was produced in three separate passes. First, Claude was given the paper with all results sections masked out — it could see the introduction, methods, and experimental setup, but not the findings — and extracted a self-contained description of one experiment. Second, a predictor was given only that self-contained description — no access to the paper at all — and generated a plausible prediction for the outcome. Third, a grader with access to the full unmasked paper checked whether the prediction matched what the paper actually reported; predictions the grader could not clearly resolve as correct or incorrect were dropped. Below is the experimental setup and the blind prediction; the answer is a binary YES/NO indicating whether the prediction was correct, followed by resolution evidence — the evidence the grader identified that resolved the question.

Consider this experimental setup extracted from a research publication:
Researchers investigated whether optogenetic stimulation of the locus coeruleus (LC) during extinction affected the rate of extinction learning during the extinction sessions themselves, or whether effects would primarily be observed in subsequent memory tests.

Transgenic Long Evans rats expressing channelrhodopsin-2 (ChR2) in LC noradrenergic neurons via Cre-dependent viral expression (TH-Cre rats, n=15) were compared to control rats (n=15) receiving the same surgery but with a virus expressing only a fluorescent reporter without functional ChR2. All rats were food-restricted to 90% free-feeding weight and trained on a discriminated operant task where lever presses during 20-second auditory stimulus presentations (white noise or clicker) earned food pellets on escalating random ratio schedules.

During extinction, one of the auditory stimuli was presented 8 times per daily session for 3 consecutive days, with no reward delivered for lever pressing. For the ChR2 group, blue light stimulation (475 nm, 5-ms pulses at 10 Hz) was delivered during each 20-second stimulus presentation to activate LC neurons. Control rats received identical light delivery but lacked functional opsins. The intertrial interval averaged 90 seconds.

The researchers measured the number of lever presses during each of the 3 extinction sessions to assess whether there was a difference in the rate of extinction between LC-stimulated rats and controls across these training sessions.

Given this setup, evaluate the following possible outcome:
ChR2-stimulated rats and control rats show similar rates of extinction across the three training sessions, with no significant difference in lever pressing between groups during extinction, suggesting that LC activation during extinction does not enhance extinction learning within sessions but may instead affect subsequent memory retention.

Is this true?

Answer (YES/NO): YES